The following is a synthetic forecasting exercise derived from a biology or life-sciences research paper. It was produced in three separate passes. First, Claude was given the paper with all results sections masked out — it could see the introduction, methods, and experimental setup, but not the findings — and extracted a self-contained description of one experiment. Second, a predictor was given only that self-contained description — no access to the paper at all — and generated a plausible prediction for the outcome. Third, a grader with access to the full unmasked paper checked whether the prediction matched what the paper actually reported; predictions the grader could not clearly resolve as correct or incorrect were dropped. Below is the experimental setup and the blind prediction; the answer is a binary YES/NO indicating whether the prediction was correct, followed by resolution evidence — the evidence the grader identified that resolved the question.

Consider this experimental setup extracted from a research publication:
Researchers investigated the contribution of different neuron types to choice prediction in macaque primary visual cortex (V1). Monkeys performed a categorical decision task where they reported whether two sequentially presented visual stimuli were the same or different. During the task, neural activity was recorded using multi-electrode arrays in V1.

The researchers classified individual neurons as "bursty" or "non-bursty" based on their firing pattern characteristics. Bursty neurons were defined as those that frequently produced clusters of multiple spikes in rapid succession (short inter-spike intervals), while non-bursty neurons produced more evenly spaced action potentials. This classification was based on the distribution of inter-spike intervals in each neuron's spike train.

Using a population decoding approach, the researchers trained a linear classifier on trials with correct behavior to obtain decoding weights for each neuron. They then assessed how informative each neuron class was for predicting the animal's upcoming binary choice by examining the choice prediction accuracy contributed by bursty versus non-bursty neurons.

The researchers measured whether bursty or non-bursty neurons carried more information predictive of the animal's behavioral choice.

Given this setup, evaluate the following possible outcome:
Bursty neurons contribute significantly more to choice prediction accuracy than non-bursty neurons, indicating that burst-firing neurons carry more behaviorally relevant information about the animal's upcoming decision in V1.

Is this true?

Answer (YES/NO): YES